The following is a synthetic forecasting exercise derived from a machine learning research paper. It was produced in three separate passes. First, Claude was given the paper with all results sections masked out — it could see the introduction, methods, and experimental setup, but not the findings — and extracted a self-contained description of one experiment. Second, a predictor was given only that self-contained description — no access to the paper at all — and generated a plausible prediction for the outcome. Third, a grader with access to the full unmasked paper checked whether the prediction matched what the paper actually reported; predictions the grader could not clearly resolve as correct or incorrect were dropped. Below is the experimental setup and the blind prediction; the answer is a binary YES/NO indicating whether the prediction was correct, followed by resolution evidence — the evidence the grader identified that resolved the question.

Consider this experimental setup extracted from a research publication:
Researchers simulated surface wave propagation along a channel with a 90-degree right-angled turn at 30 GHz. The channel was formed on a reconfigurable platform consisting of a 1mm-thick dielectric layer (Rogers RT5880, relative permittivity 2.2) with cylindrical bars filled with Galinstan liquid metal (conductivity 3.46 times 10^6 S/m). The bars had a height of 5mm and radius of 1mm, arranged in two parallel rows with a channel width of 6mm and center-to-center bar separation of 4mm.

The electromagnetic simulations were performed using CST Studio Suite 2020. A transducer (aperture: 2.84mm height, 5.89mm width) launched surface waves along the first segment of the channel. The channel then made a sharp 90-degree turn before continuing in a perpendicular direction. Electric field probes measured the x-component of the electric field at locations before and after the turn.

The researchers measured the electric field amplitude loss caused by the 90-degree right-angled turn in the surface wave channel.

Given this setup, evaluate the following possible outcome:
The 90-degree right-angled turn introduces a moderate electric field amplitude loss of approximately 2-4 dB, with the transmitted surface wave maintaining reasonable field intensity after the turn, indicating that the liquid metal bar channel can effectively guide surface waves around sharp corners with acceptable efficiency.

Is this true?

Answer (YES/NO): YES